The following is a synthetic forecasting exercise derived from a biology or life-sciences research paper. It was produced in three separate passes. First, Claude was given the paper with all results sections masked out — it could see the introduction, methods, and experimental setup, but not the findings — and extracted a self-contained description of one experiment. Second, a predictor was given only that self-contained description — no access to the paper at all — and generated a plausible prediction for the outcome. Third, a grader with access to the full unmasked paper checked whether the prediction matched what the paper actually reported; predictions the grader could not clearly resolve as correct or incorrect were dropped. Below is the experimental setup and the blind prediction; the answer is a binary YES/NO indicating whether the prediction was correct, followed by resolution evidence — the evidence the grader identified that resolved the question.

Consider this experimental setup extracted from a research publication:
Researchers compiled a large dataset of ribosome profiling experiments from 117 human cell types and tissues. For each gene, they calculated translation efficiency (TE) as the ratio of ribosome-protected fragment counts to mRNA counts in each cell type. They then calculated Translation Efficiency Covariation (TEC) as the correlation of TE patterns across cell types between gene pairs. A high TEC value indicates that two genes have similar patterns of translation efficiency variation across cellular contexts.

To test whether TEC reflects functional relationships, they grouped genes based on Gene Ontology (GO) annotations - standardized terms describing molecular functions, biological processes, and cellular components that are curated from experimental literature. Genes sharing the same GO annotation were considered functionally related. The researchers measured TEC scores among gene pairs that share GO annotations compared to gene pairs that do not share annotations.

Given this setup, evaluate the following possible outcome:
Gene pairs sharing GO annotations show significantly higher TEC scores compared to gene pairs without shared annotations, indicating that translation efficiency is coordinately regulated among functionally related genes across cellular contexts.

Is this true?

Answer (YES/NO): YES